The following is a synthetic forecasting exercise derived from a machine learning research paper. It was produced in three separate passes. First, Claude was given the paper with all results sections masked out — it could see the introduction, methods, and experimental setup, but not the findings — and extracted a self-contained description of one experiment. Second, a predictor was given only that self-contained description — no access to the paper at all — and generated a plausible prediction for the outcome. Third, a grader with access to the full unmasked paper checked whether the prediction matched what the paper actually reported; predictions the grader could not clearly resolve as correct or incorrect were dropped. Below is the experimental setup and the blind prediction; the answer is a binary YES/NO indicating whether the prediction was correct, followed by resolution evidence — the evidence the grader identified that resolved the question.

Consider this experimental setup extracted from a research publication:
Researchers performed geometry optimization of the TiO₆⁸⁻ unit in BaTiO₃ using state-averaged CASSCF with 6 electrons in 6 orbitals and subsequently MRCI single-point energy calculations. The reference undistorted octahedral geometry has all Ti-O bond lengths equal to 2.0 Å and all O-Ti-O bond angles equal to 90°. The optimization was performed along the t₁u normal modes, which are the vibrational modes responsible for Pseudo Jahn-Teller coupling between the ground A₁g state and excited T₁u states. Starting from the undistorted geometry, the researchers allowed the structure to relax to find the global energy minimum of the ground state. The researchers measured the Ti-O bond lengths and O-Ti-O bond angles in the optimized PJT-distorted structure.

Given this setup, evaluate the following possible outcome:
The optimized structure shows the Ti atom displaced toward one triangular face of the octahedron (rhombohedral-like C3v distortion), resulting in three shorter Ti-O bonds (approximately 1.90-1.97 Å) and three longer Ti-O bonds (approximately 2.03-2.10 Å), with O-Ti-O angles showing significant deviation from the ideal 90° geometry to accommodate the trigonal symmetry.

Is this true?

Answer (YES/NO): NO